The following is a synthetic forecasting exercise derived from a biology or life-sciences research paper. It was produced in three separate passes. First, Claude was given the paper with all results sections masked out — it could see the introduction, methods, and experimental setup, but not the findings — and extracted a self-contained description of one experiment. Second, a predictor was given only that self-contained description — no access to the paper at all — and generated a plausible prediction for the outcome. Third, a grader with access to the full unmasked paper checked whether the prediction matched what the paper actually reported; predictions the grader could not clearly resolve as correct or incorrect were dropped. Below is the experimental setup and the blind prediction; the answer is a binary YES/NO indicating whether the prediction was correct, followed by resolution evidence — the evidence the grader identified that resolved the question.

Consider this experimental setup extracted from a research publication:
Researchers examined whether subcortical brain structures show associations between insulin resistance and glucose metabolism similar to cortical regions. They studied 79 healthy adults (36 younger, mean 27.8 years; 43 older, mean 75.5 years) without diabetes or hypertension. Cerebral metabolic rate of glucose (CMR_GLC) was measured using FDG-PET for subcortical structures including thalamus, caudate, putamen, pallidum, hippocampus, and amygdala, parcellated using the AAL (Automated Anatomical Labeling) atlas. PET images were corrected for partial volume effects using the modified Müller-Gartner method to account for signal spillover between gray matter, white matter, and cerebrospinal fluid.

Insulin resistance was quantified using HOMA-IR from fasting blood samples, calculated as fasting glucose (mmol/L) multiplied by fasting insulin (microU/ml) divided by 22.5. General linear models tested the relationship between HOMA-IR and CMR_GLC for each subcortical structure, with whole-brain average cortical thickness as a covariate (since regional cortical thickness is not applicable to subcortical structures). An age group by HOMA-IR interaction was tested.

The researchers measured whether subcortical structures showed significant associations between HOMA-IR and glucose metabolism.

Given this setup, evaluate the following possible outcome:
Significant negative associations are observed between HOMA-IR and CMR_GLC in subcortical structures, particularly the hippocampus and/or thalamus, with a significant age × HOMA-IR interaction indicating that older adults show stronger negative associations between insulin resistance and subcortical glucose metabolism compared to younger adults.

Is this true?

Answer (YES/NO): NO